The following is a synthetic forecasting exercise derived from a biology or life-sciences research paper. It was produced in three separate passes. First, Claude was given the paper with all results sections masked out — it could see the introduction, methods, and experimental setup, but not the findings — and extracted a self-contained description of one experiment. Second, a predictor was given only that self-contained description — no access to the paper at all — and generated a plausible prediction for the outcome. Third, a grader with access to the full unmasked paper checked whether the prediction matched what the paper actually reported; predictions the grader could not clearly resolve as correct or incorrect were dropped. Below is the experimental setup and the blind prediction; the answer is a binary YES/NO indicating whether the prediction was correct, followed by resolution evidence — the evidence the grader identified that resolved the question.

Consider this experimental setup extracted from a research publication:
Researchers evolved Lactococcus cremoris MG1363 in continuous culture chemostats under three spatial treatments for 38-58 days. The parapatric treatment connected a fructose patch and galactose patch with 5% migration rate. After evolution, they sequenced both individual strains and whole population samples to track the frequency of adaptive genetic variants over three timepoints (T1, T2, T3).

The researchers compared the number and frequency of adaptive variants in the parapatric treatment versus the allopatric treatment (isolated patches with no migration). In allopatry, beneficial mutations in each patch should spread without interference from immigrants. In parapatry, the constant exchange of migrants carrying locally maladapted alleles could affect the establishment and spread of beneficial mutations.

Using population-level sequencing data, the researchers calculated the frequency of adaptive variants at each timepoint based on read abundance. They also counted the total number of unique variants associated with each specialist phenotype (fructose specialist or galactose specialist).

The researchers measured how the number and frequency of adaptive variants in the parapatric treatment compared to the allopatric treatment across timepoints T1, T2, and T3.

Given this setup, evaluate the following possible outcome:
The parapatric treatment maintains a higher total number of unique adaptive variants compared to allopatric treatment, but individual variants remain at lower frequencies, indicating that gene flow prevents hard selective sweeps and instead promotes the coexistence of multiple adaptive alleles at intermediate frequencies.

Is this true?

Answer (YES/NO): NO